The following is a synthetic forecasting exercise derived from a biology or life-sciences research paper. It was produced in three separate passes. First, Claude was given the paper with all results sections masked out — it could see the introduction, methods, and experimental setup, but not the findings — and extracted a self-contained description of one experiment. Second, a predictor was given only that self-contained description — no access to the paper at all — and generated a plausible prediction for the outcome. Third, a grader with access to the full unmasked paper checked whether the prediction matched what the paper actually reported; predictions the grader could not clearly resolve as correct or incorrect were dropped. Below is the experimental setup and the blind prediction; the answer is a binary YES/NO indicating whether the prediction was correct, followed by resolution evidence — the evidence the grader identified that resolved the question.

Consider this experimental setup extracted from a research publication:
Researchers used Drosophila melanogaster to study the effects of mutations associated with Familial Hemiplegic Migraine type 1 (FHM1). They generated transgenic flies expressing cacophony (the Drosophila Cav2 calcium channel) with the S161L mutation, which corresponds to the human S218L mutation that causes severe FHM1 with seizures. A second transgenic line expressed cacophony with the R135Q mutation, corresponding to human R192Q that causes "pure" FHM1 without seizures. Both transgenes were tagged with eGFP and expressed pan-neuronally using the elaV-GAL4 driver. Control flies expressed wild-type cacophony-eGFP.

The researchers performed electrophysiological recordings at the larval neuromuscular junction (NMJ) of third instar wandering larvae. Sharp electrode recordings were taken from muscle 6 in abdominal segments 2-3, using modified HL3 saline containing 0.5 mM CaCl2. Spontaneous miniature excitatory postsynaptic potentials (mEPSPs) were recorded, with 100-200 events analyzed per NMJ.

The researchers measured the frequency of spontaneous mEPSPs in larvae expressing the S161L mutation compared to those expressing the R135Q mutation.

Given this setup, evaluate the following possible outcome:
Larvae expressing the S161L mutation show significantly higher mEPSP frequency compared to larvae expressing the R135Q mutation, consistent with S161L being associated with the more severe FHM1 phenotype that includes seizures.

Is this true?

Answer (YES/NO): YES